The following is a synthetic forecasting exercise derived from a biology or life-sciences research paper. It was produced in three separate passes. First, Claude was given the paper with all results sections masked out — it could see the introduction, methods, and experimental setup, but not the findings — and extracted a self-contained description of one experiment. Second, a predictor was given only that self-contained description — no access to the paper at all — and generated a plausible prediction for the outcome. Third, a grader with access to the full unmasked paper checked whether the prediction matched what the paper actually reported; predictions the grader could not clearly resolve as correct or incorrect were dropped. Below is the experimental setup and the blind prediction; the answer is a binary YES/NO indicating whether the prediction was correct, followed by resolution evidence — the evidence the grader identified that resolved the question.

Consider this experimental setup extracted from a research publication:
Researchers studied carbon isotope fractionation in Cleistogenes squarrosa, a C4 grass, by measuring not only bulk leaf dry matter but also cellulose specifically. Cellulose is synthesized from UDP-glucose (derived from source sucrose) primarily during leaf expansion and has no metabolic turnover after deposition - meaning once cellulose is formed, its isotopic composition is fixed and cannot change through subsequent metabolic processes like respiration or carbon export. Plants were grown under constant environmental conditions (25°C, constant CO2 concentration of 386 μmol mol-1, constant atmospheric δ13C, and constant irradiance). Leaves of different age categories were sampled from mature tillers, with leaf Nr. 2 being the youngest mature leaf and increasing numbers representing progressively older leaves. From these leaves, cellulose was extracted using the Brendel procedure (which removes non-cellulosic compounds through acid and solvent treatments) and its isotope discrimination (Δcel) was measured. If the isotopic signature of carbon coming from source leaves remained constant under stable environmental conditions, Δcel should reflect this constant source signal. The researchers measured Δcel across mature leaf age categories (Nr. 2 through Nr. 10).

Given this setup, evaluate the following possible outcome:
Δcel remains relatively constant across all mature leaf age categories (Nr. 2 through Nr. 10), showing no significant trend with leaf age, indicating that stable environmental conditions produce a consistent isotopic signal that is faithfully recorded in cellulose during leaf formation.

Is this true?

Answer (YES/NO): YES